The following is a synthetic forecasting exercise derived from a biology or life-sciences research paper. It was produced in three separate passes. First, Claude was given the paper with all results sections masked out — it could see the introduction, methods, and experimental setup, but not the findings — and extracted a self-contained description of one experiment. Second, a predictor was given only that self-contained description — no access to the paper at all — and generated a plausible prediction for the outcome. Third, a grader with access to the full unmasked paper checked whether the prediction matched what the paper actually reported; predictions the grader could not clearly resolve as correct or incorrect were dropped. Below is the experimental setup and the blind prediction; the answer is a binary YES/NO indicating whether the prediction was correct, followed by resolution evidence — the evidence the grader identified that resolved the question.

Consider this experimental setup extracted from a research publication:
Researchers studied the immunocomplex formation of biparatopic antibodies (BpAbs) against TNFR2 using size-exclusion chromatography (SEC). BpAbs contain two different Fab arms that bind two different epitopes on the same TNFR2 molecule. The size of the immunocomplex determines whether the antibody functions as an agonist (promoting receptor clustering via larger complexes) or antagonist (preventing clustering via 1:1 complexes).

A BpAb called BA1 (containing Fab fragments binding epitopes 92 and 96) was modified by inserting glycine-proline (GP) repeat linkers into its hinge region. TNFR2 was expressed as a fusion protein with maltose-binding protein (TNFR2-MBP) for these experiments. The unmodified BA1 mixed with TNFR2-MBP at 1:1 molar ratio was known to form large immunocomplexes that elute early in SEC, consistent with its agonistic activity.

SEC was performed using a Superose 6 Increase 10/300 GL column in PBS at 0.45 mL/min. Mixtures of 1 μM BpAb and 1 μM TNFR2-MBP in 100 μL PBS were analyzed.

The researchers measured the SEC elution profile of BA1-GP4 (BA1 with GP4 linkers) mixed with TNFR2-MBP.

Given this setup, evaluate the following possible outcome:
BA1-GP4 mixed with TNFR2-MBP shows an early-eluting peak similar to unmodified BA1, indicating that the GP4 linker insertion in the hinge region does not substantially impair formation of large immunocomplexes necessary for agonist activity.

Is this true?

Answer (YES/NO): NO